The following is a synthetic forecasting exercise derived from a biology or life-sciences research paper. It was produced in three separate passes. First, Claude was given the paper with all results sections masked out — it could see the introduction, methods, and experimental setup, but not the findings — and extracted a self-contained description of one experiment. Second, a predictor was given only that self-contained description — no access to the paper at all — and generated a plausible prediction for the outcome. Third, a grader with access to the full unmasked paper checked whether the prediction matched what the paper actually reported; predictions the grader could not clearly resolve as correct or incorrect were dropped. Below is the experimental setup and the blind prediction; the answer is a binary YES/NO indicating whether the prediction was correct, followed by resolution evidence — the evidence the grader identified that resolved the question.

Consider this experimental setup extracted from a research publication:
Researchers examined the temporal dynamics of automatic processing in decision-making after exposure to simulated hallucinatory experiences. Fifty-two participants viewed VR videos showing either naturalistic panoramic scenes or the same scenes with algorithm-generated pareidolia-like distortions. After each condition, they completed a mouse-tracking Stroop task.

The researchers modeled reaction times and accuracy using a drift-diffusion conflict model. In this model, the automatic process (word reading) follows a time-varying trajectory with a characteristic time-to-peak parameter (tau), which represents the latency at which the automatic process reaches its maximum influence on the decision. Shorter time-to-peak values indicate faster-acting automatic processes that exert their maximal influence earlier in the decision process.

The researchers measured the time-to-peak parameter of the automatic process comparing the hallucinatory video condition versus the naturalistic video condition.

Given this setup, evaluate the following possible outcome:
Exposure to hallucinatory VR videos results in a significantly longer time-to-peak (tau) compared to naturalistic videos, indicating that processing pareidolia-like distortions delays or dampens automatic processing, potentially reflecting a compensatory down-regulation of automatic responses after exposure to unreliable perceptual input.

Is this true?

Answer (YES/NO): NO